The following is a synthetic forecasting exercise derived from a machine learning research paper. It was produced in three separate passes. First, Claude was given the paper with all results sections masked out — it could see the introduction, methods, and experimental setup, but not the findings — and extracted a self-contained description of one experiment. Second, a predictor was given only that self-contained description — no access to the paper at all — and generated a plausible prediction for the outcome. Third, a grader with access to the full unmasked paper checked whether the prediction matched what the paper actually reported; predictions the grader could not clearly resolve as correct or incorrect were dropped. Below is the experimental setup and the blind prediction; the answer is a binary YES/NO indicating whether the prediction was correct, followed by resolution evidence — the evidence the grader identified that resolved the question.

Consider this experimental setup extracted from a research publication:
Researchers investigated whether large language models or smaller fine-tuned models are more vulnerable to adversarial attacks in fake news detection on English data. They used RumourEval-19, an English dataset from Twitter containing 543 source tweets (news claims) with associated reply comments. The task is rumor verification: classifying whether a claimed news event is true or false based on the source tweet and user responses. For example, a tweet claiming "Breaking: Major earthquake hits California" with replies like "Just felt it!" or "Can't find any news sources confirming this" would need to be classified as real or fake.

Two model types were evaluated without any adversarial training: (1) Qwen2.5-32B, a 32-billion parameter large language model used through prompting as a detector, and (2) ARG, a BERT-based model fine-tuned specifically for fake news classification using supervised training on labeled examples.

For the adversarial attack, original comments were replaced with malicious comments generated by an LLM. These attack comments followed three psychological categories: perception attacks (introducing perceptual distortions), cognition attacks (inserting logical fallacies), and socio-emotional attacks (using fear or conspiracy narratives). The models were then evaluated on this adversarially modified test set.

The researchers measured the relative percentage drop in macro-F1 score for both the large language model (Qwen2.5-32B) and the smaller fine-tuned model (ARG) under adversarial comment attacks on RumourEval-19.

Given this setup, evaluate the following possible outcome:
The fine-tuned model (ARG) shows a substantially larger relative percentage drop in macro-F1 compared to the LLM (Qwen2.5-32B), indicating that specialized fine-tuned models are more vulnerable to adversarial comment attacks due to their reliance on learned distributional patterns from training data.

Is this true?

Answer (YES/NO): NO